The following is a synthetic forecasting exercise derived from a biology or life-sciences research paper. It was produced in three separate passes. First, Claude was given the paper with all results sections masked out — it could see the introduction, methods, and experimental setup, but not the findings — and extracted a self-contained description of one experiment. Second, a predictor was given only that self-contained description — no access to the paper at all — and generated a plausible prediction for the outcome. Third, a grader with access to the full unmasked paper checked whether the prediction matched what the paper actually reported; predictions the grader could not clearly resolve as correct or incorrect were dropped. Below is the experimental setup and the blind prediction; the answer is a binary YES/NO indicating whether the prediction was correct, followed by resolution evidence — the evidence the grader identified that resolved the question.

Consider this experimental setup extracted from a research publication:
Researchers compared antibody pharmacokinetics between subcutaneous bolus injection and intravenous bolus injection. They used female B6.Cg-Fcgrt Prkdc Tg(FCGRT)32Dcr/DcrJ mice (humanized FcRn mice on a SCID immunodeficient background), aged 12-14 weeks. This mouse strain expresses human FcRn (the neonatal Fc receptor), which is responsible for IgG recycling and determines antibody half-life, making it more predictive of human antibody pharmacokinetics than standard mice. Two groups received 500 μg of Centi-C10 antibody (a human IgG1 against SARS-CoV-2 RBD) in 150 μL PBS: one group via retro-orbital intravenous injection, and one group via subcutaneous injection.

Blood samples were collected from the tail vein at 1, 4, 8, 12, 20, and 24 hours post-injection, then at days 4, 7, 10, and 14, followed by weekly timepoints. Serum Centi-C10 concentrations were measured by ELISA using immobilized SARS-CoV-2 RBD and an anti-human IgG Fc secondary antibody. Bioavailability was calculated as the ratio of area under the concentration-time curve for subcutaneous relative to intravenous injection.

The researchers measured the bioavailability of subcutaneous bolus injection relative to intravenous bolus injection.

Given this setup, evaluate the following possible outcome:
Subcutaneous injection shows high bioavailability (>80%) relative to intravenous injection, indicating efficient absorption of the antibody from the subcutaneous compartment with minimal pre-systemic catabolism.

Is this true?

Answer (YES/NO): YES